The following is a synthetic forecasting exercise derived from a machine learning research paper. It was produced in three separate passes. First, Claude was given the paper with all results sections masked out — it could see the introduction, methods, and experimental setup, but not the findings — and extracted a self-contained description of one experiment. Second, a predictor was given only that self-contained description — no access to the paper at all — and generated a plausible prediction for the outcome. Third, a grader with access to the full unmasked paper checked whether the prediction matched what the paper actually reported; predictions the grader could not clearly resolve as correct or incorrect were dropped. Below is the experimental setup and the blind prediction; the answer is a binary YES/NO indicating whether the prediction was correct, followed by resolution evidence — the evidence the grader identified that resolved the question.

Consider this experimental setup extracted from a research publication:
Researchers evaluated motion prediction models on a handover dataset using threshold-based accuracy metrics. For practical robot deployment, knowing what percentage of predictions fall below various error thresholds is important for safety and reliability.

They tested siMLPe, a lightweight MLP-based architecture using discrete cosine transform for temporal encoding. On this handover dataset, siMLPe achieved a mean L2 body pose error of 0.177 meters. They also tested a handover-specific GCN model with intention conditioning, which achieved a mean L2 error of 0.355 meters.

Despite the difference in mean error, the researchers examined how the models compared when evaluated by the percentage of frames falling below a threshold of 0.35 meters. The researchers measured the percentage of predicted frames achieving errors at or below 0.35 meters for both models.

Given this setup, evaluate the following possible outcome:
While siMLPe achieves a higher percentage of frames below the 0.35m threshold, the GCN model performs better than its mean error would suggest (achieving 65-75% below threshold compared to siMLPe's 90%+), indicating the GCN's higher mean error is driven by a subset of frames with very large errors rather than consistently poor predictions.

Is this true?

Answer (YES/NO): NO